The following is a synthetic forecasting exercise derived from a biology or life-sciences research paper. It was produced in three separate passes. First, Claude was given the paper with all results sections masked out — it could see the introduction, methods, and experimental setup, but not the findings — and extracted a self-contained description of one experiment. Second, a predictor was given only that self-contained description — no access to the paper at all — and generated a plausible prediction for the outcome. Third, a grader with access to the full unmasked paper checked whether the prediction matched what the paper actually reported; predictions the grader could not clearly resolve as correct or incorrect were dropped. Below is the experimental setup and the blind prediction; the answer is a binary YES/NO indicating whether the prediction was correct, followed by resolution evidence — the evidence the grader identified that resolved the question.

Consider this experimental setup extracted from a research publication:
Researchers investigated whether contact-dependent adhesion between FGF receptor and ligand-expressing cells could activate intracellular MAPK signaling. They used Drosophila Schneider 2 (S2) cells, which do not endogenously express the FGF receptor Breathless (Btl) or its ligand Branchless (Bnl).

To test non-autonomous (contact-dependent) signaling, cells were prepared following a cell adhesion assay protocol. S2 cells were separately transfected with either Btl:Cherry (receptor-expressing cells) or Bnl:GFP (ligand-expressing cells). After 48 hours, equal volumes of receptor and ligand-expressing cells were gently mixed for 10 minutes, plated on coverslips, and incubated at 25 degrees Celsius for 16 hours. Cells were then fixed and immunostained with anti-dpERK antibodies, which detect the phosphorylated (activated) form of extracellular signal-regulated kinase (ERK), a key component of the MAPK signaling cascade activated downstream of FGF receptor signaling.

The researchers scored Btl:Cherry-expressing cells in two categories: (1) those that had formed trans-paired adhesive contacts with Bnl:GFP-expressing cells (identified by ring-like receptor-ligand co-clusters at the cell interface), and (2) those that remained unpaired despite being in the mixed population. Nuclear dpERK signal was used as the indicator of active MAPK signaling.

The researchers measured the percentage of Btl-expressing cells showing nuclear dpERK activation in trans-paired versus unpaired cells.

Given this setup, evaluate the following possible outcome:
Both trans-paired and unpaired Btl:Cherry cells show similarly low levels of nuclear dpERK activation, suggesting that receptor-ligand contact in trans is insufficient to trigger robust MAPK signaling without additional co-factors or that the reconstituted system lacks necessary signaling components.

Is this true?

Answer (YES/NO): NO